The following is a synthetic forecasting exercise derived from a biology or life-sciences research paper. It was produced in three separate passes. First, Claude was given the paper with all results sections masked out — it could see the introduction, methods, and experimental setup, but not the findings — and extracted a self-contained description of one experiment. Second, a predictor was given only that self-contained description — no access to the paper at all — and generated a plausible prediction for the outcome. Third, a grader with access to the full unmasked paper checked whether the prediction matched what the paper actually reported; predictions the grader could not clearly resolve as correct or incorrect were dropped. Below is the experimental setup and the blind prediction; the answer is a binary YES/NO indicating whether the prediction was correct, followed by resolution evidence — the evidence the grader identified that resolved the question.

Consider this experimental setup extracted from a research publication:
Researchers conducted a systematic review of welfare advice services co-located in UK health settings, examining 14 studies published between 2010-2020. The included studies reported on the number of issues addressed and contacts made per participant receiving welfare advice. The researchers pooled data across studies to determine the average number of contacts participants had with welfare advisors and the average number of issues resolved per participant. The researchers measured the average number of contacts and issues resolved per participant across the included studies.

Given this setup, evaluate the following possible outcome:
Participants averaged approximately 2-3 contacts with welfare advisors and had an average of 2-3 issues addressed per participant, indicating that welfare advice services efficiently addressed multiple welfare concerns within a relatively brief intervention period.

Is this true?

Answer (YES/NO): NO